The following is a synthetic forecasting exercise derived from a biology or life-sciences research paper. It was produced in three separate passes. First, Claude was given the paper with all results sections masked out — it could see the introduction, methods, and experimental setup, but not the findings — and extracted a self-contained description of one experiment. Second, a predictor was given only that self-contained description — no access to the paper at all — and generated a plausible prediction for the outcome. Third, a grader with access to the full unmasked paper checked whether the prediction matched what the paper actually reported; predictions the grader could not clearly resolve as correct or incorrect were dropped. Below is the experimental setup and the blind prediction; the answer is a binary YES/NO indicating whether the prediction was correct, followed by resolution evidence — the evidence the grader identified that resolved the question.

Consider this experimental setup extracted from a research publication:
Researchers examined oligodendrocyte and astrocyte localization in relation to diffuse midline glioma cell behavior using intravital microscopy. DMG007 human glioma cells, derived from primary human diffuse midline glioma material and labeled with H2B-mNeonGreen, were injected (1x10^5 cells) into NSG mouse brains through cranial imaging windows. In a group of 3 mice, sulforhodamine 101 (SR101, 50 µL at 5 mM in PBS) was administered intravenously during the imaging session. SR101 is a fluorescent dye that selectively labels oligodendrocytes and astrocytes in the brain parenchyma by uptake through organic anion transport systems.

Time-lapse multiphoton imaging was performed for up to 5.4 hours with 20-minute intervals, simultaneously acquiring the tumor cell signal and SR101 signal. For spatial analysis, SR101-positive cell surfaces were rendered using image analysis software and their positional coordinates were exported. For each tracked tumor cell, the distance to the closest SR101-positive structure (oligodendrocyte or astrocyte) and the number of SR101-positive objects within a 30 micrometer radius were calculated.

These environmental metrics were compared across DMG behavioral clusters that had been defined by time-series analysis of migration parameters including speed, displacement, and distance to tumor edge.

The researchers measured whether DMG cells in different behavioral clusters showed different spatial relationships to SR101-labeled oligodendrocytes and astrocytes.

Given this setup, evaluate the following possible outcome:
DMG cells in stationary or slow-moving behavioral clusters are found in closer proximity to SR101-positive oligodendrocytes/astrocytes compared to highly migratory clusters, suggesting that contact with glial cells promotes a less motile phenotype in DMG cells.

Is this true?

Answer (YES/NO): NO